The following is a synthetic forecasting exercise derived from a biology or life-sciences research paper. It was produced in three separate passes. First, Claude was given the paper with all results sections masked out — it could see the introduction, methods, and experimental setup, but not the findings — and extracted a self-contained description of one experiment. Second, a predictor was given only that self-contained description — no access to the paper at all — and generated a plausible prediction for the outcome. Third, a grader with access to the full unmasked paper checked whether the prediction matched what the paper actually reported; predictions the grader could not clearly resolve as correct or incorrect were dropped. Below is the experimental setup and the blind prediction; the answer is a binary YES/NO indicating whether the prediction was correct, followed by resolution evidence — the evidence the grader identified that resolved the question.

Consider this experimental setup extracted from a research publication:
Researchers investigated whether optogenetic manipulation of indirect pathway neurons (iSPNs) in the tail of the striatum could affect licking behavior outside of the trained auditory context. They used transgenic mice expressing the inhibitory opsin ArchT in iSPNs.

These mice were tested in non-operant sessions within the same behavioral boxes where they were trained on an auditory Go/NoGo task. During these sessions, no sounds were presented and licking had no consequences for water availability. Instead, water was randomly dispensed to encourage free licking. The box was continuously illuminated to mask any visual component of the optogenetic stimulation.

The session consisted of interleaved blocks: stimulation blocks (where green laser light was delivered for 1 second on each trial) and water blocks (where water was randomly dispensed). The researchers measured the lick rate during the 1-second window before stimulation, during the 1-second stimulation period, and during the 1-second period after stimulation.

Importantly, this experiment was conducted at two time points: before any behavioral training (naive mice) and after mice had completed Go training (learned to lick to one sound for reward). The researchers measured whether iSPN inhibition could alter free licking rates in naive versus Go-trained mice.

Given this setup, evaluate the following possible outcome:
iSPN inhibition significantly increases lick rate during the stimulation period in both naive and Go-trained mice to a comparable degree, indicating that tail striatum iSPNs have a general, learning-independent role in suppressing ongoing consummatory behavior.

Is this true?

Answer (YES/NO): NO